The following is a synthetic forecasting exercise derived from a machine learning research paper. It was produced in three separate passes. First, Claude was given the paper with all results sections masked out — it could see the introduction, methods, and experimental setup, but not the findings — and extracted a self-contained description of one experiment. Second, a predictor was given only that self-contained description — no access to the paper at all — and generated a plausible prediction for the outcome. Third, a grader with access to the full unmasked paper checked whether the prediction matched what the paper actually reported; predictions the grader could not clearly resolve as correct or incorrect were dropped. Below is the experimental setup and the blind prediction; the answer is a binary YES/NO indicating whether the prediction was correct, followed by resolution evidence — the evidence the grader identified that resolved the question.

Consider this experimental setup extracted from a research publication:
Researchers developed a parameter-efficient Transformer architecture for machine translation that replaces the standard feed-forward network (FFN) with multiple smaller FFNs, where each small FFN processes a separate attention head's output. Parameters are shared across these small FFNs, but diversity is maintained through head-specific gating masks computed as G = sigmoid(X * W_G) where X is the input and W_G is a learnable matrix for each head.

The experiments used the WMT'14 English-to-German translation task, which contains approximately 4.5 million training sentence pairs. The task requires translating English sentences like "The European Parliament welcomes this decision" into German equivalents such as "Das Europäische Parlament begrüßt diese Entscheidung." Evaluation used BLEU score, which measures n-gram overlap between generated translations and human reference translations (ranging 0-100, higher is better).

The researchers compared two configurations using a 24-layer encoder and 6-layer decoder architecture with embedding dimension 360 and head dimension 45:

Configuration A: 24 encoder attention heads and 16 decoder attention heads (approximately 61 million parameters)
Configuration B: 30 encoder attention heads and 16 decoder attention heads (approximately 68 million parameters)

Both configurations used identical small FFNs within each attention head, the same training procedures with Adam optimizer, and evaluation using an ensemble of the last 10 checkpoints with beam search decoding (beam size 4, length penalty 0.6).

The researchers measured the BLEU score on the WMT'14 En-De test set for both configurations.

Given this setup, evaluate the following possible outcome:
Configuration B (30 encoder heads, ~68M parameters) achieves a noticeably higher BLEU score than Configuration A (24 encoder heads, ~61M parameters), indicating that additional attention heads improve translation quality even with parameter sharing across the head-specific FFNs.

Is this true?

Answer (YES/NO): NO